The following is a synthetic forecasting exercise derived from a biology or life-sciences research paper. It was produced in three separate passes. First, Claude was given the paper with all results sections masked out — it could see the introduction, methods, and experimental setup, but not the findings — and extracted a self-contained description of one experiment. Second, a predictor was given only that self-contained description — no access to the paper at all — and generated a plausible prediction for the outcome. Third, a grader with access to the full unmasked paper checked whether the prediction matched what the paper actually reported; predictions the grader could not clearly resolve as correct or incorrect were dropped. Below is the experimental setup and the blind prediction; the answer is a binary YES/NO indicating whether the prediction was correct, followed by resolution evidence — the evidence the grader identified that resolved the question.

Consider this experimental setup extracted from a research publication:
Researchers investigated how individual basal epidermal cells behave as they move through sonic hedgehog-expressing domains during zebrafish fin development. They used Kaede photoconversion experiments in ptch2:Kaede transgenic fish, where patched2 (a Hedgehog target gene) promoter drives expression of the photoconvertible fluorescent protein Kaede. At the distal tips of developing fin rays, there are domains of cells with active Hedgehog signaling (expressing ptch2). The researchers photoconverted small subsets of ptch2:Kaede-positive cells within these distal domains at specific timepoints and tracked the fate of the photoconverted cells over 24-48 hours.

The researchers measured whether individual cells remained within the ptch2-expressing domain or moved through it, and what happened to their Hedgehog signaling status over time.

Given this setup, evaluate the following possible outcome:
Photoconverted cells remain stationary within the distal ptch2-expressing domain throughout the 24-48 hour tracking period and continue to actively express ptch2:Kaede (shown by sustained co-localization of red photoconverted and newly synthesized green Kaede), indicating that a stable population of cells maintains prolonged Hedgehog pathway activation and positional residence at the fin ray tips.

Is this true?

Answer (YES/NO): NO